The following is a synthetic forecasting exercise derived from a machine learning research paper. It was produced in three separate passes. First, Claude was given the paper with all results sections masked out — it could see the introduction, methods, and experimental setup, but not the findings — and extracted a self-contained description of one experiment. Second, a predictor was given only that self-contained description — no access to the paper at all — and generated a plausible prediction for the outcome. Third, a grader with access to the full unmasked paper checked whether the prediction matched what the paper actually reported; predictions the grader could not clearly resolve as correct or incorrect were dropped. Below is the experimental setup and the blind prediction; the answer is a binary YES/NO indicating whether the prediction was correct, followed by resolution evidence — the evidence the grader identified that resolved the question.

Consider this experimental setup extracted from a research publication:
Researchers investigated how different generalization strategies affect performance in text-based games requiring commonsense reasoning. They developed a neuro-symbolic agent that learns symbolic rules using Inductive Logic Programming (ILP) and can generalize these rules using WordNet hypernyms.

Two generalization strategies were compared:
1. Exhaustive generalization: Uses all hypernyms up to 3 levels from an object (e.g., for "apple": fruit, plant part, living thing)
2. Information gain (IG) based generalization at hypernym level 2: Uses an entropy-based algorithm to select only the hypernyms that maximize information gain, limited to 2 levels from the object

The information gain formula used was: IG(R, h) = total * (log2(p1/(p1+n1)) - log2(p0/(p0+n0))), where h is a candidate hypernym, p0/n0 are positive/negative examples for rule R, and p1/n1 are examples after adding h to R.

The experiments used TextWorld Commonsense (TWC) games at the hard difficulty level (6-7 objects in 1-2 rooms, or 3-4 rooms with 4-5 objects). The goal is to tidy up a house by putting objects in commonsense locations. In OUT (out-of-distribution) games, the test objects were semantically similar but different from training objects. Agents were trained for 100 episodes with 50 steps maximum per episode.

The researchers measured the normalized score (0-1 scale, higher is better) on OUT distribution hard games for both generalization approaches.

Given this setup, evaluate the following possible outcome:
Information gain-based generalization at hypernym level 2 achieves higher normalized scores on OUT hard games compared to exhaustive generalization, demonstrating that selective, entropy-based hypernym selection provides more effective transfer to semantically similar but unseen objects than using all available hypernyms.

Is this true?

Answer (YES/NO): NO